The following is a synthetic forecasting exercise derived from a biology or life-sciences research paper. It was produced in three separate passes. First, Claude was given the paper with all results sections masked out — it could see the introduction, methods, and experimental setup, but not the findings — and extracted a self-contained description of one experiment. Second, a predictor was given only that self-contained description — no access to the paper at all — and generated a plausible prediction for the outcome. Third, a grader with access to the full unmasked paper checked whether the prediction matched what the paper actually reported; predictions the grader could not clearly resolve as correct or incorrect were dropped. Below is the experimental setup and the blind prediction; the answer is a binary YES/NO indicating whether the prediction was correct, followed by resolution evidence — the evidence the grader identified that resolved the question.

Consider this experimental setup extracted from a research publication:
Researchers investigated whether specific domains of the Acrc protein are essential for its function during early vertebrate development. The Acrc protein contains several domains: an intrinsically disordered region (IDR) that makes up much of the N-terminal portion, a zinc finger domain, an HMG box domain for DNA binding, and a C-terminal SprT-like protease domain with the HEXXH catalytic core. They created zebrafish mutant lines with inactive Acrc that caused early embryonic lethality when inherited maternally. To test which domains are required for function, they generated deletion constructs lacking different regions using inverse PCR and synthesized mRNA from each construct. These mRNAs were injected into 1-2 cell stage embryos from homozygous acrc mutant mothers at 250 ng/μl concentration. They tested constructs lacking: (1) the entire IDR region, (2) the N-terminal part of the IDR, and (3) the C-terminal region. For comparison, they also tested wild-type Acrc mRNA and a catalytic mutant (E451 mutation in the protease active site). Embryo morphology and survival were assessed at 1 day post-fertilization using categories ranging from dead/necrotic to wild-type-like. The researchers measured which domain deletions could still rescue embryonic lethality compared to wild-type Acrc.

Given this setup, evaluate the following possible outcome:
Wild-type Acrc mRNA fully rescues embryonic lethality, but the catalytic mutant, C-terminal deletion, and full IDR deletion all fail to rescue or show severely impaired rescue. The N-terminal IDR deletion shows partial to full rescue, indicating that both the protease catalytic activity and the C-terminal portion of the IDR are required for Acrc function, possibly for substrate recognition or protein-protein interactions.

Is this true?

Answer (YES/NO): NO